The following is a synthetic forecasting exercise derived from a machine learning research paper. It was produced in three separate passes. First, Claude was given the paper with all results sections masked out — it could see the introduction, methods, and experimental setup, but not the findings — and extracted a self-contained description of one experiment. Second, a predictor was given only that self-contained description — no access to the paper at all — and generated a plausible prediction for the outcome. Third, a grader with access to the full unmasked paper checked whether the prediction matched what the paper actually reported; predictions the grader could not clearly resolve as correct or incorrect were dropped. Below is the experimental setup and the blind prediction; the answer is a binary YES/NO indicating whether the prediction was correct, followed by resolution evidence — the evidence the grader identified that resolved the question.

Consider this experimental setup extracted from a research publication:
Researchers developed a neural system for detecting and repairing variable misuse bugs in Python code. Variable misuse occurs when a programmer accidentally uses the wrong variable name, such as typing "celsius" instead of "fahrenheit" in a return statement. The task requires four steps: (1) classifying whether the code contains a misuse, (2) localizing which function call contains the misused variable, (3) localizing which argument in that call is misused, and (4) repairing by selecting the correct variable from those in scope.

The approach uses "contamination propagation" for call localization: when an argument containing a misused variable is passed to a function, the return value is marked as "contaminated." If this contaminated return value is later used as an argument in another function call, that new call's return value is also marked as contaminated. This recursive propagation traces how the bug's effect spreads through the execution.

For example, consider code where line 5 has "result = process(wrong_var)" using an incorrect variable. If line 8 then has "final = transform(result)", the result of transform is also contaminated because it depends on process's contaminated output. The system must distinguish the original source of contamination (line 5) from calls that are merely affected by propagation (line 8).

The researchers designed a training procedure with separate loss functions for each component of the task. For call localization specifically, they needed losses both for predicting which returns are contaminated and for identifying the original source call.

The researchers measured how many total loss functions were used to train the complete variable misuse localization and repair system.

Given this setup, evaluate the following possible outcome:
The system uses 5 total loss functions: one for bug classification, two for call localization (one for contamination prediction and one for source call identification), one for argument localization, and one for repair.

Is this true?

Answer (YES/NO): YES